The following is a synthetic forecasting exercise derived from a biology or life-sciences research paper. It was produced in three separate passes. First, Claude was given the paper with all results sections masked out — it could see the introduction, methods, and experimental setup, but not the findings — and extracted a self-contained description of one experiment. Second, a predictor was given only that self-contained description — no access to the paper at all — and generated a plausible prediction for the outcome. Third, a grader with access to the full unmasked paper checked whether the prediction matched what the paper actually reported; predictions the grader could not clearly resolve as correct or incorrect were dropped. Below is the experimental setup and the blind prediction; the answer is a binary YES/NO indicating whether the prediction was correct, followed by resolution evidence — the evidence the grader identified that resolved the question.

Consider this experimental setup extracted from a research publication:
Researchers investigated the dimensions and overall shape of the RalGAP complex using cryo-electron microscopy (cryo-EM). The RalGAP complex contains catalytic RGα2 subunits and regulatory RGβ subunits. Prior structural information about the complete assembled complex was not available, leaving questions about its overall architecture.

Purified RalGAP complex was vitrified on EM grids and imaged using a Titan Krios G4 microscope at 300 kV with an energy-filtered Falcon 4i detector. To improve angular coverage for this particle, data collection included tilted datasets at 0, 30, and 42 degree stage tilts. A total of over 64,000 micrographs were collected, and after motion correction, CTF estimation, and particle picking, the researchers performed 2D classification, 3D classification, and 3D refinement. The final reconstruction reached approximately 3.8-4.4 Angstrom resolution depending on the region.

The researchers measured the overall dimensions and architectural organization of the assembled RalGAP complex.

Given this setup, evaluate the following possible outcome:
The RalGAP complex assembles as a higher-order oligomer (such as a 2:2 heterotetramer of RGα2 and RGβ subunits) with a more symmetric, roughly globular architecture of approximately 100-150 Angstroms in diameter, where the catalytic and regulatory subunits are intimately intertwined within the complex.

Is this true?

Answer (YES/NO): NO